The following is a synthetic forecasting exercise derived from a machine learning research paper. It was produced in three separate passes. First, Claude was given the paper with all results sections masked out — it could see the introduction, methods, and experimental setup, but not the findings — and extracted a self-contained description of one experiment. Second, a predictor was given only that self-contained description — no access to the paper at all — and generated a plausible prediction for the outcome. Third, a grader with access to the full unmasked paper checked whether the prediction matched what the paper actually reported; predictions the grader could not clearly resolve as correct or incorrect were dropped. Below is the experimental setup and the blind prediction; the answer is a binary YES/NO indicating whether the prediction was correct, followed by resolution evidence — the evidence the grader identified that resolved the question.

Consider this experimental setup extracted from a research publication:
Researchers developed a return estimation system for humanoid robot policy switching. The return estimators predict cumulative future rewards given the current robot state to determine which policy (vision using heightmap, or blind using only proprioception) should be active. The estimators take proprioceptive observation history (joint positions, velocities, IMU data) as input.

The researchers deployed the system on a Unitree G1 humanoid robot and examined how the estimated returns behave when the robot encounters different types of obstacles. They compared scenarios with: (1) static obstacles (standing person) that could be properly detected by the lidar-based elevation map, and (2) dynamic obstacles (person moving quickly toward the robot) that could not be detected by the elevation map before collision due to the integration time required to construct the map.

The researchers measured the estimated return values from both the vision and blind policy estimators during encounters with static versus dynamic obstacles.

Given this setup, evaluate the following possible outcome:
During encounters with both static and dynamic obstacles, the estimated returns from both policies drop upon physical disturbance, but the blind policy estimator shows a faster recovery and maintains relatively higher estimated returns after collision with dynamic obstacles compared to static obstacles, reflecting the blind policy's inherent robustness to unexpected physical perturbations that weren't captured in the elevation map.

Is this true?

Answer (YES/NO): NO